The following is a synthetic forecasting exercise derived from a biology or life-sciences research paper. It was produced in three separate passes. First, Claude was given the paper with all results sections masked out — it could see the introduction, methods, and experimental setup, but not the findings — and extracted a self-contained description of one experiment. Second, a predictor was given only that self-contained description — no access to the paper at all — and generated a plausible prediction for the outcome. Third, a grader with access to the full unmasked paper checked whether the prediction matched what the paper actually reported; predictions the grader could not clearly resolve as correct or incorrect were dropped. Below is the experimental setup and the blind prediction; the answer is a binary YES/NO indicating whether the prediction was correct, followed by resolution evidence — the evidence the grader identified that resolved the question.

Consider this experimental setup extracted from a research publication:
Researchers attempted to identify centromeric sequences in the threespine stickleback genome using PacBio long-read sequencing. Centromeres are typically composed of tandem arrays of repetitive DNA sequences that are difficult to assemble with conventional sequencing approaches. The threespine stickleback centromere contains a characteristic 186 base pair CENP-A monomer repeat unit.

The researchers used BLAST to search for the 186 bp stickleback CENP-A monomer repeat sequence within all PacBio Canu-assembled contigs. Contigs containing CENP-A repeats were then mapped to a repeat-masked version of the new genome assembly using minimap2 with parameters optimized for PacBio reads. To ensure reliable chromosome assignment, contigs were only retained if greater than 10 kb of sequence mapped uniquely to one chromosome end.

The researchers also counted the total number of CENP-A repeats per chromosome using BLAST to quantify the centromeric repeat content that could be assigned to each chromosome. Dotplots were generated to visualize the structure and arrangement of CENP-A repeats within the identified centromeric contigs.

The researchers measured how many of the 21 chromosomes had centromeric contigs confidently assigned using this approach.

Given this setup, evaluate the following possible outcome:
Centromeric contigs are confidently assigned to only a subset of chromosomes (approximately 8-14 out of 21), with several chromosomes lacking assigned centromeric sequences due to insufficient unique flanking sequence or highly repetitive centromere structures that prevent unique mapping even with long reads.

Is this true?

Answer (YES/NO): NO